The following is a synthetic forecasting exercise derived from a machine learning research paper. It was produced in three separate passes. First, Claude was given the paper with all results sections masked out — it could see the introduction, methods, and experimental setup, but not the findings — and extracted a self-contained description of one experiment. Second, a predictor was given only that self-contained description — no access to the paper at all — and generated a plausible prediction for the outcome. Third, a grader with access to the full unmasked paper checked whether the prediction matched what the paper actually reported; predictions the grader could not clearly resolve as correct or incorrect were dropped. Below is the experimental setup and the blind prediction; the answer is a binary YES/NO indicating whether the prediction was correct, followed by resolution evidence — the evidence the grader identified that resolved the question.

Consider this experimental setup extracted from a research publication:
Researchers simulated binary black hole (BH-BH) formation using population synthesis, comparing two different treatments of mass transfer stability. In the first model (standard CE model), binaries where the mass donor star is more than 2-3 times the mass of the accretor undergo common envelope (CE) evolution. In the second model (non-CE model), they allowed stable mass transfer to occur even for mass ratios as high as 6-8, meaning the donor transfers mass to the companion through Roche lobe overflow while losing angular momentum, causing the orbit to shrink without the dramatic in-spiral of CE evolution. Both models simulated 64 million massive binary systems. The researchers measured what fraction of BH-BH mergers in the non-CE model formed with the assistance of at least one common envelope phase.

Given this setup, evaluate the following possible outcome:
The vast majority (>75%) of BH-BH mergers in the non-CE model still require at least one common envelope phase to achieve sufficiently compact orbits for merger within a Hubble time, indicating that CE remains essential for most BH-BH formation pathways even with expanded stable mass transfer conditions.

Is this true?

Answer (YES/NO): NO